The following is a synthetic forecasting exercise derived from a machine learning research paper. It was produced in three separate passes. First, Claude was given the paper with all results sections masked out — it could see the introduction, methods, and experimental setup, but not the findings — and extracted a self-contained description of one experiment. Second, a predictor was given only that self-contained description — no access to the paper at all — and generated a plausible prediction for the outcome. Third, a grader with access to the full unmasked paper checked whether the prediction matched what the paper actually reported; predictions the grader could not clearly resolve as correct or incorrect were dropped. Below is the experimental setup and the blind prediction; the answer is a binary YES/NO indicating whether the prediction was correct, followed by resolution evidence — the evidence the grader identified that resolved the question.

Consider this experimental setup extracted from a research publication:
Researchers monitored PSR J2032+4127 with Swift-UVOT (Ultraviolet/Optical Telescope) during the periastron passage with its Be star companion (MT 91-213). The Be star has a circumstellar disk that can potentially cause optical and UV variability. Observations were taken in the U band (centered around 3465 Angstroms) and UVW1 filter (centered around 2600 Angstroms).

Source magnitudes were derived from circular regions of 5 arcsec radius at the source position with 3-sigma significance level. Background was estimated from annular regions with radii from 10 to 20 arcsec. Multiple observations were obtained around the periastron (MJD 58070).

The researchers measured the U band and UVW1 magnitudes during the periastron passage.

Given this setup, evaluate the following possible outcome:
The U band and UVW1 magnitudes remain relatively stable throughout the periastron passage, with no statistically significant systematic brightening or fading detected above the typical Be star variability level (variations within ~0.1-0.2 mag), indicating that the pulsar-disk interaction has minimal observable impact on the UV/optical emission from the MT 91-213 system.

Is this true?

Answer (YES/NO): YES